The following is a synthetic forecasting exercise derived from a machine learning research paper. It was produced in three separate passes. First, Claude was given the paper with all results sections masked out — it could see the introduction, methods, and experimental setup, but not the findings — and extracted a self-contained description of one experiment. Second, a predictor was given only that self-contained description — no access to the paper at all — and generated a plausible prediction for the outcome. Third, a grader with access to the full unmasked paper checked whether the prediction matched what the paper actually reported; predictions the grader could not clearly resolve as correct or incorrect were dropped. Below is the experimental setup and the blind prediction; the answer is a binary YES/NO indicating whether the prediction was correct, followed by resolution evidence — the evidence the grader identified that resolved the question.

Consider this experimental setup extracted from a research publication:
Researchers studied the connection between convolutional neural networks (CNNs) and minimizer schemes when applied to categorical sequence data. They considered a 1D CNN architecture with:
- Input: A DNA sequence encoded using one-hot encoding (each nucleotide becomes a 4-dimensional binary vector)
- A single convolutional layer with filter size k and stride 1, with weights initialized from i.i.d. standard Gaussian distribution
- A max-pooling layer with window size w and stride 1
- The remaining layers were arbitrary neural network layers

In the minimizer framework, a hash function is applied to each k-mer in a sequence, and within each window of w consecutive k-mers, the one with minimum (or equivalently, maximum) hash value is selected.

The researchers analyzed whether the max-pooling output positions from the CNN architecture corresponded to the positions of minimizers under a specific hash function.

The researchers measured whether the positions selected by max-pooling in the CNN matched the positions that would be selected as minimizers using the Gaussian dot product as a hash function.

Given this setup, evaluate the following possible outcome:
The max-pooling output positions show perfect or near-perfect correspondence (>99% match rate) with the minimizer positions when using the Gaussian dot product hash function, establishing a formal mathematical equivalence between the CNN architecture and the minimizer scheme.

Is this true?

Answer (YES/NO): YES